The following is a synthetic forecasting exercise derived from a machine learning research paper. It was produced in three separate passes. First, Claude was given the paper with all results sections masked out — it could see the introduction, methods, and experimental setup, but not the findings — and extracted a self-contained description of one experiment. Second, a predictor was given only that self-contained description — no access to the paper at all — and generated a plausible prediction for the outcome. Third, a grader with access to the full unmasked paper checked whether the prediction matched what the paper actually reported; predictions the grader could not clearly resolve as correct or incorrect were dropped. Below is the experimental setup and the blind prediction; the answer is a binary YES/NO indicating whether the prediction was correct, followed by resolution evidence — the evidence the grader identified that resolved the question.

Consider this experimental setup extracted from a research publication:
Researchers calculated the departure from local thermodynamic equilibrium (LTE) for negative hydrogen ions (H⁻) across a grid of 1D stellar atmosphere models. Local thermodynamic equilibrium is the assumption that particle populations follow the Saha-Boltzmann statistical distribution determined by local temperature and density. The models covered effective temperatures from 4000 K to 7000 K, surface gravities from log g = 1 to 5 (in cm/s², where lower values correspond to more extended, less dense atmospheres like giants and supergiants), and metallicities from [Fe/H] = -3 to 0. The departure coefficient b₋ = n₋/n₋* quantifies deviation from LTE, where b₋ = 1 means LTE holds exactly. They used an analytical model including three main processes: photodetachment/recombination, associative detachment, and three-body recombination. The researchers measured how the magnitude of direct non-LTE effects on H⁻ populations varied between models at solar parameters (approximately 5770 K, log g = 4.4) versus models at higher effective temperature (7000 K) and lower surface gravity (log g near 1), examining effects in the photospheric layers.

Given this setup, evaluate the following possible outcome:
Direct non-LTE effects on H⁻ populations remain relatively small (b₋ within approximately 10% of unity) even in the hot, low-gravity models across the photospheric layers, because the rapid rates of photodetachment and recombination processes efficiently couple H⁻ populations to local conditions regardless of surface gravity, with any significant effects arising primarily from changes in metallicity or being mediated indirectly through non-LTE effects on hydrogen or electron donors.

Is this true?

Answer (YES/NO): NO